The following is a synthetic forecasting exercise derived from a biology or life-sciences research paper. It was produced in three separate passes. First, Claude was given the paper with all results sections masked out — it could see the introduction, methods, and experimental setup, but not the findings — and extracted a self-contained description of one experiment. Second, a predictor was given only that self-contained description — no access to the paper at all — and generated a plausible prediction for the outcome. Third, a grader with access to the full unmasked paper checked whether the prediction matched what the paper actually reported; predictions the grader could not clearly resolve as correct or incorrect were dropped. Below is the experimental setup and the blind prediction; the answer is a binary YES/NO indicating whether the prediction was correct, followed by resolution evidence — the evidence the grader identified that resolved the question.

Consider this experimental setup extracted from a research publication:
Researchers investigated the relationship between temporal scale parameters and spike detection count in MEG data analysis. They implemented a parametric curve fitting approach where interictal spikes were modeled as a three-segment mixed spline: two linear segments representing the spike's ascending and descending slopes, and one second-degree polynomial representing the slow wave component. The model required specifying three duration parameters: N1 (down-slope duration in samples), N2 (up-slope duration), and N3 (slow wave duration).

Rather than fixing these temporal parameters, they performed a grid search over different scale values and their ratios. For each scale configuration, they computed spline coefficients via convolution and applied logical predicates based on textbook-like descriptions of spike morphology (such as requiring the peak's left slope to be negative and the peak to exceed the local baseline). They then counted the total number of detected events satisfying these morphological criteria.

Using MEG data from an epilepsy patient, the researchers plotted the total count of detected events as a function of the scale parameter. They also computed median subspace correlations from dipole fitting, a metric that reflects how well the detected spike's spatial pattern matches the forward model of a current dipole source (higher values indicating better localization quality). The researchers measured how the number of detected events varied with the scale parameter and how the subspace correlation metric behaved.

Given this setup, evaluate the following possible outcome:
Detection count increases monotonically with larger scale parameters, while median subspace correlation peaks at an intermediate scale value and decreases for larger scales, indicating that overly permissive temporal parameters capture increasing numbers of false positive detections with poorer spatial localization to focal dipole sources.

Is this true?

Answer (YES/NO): NO